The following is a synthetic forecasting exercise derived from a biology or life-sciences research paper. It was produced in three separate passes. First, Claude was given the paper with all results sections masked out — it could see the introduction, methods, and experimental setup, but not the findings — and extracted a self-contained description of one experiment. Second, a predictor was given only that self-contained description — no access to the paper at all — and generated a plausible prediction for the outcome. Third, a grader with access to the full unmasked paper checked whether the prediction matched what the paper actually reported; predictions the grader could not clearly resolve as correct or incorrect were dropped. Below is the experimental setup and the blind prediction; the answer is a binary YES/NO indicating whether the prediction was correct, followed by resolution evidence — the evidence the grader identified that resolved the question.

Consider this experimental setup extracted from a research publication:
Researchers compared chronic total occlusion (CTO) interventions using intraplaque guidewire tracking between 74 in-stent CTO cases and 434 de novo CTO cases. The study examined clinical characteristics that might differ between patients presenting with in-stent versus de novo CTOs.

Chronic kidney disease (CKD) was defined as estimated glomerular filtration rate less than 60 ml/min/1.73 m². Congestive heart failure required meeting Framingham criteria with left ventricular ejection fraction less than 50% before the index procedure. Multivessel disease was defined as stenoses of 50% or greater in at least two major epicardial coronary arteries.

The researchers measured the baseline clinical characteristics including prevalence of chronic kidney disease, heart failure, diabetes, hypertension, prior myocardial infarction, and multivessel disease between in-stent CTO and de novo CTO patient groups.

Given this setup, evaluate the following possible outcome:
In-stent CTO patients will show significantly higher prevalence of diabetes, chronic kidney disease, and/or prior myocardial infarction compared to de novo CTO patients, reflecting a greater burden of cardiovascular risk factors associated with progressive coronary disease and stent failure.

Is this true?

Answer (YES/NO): YES